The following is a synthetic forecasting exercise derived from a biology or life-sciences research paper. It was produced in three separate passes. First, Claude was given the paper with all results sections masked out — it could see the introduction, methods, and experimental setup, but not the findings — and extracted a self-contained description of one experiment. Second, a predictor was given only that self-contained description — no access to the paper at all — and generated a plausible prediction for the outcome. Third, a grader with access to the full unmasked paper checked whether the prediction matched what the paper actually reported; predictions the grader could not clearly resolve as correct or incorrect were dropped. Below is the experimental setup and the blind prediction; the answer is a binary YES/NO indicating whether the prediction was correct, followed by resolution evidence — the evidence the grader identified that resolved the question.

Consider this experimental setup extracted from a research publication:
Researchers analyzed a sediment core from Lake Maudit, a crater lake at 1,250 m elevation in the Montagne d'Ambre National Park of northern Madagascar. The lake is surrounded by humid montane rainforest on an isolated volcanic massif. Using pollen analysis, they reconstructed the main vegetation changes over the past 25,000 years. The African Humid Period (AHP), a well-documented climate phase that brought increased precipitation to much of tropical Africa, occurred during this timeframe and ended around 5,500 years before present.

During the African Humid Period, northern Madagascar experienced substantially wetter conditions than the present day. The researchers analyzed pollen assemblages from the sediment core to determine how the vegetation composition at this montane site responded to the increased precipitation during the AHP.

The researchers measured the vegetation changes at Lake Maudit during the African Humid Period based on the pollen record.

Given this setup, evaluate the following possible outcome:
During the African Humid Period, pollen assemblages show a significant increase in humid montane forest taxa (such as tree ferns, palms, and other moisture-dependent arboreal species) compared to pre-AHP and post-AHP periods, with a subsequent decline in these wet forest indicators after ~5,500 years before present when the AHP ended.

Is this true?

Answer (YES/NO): NO